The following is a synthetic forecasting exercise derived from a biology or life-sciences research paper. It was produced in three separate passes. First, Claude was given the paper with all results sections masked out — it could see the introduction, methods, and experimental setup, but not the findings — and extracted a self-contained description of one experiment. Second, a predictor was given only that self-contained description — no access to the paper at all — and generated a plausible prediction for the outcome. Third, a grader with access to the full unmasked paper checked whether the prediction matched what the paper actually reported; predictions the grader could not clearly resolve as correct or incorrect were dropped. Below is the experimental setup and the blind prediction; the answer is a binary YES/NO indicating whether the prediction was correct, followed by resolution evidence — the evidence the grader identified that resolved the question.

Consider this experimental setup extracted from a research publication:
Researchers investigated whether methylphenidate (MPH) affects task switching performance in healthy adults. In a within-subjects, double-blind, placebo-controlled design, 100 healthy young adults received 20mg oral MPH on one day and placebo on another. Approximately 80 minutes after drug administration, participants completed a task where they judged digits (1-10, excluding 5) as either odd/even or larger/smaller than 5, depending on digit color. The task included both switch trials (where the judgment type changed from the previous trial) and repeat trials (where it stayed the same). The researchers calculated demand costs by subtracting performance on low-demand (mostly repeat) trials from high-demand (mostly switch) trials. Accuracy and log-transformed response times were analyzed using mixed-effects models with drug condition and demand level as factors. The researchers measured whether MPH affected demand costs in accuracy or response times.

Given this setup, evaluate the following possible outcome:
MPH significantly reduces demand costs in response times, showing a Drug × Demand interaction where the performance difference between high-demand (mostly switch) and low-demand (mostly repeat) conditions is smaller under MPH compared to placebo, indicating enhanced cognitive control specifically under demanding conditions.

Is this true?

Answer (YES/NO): NO